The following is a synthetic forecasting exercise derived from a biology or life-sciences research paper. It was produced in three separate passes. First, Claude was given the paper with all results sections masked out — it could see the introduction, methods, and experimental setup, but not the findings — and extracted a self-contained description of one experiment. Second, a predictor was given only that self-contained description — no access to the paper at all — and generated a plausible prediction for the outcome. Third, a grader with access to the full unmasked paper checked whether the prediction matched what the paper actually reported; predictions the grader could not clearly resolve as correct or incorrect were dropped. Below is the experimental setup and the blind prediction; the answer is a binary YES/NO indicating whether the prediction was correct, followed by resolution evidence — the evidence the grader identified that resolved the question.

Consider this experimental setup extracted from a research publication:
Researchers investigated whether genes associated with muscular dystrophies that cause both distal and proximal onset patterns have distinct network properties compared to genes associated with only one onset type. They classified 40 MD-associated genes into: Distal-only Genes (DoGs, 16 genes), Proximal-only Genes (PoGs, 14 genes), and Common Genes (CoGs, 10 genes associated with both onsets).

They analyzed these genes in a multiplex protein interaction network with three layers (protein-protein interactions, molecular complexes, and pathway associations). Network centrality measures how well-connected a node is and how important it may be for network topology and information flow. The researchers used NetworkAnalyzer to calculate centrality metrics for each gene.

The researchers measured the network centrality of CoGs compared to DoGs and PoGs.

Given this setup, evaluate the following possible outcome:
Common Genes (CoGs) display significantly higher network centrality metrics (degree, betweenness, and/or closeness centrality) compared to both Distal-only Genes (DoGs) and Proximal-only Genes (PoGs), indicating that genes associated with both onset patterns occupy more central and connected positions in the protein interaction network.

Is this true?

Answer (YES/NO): YES